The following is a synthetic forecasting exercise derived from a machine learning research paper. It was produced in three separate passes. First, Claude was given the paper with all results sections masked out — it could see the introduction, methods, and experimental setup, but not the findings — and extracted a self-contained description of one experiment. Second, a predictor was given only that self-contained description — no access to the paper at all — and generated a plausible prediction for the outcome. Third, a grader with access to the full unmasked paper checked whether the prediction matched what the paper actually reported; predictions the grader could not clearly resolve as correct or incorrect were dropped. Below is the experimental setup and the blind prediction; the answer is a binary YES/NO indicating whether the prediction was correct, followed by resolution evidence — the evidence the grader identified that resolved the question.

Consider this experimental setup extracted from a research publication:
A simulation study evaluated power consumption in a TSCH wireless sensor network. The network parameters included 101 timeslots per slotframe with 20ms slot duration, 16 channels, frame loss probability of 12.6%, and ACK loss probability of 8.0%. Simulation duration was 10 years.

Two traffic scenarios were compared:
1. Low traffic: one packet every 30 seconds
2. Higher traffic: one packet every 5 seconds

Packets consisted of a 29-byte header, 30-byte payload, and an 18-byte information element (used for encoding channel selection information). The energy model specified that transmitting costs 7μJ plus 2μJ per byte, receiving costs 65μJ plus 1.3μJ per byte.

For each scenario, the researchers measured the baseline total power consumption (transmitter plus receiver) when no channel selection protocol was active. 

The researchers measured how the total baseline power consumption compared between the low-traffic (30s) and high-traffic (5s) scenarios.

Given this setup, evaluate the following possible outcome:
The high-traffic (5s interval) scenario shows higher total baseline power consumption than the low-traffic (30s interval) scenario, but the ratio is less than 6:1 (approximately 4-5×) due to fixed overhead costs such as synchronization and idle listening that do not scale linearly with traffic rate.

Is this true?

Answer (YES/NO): NO